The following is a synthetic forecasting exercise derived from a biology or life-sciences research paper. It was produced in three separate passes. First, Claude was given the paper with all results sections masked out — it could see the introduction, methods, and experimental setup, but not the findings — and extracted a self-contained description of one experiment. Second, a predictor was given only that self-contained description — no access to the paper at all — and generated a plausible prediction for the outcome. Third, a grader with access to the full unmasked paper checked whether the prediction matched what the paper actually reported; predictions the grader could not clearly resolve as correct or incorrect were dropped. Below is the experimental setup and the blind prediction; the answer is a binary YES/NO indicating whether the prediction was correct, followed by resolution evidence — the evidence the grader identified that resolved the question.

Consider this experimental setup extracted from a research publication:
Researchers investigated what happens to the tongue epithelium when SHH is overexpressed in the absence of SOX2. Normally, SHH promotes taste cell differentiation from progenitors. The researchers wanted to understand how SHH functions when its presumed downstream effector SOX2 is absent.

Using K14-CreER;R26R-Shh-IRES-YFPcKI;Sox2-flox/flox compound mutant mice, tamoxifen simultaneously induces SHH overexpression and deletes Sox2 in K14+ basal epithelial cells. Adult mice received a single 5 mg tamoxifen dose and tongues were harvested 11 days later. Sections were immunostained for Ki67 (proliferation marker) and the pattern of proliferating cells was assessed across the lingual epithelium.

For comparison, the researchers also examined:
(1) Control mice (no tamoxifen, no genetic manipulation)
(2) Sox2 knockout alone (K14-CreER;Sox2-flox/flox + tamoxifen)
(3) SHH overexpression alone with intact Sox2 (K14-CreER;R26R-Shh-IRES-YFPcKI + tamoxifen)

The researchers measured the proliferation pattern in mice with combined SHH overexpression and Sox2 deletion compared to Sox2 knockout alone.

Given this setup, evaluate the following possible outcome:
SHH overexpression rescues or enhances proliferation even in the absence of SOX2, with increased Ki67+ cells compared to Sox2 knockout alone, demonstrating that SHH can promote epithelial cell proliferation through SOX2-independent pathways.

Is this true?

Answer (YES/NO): NO